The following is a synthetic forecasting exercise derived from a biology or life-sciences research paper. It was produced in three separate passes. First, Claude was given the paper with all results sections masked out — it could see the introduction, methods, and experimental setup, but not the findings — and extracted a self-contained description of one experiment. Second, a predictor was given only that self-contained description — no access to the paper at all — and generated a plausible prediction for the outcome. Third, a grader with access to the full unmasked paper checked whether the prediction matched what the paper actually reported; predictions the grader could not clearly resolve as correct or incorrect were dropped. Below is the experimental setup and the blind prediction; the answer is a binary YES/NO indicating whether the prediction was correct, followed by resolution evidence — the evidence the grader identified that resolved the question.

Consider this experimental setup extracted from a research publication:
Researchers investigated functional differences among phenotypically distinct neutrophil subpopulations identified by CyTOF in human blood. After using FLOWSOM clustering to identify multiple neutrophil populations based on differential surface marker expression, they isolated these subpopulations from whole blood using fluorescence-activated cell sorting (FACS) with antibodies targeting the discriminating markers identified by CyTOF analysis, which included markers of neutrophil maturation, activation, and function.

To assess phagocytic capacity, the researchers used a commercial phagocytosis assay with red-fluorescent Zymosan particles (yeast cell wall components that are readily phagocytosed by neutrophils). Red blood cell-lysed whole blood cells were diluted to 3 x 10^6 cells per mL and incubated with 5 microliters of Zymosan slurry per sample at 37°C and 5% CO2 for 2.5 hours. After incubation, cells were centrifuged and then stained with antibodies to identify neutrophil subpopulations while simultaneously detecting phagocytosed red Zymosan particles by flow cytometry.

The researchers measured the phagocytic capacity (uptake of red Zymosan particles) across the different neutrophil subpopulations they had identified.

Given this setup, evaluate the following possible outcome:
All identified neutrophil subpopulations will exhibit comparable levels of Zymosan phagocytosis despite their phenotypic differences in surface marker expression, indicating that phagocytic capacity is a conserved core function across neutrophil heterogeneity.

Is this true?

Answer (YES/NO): NO